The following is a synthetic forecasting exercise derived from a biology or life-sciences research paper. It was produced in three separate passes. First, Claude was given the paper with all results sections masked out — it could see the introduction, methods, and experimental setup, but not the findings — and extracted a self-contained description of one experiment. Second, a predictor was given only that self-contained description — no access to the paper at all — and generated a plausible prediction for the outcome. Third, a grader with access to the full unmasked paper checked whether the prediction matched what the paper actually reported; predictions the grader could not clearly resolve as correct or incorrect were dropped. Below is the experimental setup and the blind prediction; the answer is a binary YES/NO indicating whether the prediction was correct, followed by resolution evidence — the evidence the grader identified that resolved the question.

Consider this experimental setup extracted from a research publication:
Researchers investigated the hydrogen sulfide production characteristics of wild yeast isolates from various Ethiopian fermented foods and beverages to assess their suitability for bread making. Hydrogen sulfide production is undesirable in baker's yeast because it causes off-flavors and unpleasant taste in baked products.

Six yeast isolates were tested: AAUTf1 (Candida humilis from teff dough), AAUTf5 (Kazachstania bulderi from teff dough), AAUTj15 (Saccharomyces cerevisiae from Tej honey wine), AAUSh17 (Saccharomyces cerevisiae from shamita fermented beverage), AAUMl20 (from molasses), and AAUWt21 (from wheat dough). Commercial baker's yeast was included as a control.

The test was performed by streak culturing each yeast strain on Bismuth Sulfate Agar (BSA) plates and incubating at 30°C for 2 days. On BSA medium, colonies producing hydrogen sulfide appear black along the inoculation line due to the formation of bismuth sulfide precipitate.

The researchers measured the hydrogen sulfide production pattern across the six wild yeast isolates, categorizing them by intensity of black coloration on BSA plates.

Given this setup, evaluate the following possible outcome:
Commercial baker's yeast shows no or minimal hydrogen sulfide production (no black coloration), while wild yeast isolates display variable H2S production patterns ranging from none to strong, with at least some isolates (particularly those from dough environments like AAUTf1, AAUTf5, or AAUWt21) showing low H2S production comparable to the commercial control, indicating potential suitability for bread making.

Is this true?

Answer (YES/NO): NO